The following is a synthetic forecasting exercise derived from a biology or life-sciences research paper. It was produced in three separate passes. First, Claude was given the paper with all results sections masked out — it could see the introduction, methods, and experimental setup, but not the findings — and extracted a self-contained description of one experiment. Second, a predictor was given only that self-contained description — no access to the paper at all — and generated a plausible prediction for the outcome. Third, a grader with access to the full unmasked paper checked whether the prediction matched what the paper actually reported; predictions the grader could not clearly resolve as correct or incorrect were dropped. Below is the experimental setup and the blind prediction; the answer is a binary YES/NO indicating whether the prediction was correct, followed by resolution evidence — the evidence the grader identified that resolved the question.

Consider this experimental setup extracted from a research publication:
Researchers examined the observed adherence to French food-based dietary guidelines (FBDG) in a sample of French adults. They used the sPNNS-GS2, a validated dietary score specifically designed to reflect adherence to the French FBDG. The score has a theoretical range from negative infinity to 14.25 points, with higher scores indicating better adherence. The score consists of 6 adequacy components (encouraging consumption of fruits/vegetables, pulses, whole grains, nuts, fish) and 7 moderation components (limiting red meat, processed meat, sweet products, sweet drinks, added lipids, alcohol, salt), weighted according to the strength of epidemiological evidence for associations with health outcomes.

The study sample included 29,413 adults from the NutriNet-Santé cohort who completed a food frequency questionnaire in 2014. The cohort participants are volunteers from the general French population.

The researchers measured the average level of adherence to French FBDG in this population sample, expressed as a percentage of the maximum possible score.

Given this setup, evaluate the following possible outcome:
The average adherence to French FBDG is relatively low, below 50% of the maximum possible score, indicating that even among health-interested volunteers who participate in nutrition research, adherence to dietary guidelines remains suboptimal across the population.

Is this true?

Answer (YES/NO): YES